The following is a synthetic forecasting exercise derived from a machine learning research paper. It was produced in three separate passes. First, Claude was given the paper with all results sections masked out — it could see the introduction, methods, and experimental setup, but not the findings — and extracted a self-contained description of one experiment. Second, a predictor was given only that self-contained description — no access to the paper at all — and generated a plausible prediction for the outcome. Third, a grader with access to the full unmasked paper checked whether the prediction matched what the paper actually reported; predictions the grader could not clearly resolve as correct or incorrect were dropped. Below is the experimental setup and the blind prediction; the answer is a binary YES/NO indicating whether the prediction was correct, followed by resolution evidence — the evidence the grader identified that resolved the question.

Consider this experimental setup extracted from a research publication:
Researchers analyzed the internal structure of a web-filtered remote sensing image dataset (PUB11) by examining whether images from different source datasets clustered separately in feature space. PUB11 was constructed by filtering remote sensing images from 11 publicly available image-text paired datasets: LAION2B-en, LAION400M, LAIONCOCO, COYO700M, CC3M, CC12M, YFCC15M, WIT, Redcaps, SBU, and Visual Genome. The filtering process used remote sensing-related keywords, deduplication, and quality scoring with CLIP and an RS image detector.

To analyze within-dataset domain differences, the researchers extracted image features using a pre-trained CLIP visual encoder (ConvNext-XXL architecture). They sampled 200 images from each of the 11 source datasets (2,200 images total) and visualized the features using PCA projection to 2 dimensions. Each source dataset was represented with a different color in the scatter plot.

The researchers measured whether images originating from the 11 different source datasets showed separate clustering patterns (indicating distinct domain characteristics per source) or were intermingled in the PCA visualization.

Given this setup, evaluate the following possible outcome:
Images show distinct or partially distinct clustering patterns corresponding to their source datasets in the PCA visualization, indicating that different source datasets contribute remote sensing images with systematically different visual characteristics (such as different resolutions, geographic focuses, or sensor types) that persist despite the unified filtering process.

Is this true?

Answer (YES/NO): NO